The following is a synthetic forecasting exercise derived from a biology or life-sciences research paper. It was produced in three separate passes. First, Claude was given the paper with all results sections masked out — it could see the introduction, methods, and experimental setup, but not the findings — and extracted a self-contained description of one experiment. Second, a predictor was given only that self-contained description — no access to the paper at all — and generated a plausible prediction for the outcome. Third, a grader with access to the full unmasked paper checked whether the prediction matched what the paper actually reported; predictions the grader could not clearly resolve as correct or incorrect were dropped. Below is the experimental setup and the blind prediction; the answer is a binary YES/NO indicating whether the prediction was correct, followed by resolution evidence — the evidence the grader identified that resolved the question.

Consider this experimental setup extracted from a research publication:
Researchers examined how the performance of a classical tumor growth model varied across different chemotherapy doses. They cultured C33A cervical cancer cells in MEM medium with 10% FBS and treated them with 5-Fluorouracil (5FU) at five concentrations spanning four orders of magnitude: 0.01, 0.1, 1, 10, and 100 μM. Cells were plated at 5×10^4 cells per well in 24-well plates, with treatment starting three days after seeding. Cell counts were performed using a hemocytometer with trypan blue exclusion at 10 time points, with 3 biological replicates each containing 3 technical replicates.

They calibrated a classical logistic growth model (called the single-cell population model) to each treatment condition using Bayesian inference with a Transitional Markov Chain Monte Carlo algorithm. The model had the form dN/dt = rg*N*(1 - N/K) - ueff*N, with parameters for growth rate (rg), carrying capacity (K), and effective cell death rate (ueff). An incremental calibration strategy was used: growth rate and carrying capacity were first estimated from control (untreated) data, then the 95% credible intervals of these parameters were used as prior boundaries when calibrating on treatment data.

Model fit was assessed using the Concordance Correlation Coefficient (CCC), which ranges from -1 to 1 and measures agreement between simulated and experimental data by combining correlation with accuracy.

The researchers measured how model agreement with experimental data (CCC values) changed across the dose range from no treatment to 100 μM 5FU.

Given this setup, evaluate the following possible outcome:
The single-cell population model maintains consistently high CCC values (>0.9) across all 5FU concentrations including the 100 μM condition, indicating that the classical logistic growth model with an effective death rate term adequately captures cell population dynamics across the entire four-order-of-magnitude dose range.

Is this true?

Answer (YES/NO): NO